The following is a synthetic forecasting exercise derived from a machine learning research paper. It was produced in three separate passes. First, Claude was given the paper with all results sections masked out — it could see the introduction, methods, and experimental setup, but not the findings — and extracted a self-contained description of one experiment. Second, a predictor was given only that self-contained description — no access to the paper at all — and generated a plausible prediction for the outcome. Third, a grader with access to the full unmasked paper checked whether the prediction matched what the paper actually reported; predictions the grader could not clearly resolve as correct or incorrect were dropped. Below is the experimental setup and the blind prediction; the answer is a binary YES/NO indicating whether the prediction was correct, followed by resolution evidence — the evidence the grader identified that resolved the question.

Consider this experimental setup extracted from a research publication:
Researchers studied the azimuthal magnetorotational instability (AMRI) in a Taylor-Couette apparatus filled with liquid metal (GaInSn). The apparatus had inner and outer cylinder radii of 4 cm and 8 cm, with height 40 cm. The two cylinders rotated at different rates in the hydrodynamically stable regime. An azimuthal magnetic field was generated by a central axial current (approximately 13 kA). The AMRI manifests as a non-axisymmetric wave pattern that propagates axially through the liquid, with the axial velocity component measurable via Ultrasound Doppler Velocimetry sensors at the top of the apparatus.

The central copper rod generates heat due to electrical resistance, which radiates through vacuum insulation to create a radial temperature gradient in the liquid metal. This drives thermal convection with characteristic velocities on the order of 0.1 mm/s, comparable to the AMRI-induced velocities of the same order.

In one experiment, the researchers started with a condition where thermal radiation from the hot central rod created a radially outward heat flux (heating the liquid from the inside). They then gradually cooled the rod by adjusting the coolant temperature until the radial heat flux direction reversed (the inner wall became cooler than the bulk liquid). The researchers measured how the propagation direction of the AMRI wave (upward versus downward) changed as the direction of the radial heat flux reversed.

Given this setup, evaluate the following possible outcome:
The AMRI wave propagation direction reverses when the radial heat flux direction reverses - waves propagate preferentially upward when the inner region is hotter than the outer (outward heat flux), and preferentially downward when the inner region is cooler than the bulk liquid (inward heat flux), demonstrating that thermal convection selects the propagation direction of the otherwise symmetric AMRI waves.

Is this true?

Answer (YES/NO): YES